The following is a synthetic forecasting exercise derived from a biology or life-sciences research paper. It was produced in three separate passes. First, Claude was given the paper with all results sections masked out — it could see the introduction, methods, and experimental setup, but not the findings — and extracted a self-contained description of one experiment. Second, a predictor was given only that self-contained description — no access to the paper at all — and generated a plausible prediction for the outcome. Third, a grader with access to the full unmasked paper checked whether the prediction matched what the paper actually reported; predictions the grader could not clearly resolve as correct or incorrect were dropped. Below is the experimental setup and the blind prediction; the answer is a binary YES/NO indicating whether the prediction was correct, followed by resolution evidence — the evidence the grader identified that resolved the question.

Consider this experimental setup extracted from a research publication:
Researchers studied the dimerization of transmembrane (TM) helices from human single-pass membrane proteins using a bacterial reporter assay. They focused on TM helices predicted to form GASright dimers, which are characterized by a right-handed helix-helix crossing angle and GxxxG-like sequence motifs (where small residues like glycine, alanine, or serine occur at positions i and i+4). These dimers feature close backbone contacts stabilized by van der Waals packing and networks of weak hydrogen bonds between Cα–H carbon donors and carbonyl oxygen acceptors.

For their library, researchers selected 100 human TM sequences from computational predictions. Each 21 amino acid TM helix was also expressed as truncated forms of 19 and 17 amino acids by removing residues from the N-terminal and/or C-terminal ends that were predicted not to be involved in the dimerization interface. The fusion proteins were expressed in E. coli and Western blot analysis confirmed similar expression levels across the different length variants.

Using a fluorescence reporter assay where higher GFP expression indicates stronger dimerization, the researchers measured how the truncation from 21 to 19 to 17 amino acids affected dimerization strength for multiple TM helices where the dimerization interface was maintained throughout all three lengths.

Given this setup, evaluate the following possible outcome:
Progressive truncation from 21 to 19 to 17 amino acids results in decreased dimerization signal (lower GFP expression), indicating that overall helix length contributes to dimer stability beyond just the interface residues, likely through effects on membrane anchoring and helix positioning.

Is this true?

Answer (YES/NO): YES